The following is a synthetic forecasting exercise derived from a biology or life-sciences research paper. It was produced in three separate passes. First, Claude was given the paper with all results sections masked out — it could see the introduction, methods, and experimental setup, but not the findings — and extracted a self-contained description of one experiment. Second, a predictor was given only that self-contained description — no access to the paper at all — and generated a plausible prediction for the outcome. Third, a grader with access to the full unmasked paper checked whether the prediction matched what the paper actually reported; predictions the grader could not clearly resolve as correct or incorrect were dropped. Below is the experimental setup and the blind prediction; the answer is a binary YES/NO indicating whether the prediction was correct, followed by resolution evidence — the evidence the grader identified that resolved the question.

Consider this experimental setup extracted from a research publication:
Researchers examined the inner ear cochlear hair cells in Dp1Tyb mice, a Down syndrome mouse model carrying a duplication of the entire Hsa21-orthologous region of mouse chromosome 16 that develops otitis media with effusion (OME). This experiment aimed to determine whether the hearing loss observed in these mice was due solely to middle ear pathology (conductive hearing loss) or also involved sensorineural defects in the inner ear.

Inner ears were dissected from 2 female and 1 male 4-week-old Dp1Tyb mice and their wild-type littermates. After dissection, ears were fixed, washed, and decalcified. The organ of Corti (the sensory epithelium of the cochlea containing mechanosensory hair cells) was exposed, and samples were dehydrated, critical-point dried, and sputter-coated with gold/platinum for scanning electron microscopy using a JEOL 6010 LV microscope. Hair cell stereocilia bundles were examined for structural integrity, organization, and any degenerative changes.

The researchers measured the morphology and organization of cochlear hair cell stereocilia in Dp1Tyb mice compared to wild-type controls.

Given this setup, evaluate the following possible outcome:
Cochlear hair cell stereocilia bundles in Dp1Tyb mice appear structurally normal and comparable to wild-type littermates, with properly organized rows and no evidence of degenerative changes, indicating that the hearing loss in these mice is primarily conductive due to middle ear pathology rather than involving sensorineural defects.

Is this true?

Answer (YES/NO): YES